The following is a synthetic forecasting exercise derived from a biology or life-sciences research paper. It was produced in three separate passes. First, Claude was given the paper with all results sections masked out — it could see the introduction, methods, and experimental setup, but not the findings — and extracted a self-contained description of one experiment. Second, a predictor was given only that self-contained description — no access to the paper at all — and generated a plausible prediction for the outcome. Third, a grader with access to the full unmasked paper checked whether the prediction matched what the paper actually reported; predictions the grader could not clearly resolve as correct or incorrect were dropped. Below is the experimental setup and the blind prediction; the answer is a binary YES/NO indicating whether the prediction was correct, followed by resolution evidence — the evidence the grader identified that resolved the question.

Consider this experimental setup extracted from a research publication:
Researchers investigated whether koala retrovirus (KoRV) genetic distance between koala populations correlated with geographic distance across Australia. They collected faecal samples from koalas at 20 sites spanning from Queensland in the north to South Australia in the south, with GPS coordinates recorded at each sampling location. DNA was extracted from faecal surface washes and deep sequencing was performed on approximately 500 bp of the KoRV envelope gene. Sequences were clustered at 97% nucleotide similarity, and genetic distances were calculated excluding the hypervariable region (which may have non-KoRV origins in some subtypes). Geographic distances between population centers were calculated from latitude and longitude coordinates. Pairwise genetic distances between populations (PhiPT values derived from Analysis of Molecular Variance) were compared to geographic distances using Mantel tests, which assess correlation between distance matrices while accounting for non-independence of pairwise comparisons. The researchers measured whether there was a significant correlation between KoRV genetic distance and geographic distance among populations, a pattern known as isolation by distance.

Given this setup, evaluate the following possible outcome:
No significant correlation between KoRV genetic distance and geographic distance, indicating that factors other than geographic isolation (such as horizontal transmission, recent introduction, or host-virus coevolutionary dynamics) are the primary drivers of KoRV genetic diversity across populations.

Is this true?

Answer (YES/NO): YES